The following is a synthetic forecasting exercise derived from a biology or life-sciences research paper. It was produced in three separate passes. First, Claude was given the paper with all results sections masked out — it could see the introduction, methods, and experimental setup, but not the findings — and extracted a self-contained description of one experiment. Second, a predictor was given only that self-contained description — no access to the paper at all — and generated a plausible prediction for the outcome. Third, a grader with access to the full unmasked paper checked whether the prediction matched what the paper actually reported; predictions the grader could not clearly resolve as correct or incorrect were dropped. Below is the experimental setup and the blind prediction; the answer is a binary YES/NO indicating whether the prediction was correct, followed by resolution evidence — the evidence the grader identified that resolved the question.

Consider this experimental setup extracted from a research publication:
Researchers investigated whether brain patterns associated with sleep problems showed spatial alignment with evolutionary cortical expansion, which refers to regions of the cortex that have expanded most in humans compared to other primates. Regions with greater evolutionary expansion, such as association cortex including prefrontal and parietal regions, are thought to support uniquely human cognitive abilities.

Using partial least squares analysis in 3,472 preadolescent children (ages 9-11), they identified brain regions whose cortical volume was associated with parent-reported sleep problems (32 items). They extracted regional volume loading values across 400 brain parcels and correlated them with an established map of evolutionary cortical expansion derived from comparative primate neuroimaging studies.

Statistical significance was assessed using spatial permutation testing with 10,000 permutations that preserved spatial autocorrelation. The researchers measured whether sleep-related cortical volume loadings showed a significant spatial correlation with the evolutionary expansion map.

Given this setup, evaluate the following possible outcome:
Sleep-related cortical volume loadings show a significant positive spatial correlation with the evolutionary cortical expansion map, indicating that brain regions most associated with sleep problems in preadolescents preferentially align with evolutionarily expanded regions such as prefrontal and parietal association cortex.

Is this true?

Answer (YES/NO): NO